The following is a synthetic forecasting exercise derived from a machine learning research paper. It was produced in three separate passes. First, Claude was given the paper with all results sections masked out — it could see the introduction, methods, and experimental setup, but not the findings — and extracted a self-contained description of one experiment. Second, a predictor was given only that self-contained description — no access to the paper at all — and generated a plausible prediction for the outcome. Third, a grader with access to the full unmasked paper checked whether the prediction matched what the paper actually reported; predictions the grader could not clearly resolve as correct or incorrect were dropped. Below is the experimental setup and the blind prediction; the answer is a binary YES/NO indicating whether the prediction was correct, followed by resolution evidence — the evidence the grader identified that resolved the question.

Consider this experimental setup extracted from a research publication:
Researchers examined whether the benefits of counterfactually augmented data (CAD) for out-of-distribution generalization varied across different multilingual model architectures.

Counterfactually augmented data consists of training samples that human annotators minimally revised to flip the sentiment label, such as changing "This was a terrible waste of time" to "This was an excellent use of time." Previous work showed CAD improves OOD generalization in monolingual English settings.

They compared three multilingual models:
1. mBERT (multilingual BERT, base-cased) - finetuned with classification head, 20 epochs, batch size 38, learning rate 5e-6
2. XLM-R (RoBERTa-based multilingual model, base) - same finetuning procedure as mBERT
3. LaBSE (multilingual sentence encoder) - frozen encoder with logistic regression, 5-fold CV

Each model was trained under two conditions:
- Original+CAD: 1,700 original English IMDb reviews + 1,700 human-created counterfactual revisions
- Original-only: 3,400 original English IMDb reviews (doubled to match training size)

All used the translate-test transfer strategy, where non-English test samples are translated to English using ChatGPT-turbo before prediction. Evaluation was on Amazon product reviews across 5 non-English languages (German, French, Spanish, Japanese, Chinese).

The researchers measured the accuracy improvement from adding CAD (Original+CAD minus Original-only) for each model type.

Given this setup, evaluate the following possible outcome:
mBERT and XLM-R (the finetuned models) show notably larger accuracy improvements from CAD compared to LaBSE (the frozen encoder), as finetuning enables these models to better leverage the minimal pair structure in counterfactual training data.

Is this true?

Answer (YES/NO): NO